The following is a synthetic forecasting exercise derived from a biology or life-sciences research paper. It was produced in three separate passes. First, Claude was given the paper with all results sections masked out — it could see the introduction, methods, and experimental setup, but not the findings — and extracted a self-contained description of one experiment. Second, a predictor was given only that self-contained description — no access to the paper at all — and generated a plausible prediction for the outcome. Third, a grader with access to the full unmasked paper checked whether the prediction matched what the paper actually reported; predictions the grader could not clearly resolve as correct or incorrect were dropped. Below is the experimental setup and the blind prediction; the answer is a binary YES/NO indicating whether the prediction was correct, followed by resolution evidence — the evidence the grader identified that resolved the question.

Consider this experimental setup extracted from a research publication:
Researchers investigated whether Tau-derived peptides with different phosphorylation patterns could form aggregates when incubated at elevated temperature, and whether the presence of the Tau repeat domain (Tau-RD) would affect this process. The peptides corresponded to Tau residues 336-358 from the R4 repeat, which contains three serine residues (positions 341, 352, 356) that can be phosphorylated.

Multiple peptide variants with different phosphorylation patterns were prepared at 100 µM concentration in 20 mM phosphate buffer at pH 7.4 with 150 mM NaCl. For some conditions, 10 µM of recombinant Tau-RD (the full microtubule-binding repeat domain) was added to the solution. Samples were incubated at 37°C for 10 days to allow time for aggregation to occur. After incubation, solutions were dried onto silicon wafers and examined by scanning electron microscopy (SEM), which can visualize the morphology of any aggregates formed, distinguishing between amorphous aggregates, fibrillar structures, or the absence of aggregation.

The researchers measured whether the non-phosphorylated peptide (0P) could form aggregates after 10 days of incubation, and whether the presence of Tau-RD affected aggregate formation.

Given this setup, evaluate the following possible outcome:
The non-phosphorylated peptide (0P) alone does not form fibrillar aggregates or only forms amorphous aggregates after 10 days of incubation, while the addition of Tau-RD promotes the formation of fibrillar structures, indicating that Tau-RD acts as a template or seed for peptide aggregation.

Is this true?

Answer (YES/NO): NO